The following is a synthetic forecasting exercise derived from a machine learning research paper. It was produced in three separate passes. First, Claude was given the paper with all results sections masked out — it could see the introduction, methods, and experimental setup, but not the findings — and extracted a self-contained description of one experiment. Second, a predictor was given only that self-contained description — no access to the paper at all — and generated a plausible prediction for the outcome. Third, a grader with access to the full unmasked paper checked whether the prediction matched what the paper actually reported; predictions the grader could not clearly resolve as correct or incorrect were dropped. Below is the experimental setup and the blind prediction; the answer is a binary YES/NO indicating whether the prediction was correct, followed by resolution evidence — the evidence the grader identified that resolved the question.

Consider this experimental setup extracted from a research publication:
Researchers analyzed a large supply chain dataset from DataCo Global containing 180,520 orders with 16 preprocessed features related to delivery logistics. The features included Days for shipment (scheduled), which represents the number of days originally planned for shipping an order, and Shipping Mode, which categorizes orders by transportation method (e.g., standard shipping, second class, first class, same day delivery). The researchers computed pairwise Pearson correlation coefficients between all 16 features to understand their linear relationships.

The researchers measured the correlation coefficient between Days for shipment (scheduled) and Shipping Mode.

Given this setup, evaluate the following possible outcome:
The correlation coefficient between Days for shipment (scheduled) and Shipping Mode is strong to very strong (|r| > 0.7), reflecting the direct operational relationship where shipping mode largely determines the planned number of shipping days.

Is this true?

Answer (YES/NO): YES